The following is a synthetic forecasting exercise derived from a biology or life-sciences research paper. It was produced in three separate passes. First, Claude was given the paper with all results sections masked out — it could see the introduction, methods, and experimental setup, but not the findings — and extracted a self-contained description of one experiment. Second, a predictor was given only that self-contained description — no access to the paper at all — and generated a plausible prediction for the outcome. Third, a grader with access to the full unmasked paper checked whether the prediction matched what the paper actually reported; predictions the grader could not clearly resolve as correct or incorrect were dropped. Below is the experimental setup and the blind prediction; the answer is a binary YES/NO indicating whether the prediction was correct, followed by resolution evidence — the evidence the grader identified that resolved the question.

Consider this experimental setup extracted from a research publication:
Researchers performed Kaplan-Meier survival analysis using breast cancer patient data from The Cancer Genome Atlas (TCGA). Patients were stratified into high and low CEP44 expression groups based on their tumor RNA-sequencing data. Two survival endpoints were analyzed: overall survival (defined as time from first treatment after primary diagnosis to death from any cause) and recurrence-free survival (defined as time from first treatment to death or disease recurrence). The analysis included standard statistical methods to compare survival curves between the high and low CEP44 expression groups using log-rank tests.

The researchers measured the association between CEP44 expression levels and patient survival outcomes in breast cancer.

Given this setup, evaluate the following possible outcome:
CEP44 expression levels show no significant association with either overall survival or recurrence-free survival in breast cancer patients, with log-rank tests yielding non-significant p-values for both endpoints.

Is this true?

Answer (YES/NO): NO